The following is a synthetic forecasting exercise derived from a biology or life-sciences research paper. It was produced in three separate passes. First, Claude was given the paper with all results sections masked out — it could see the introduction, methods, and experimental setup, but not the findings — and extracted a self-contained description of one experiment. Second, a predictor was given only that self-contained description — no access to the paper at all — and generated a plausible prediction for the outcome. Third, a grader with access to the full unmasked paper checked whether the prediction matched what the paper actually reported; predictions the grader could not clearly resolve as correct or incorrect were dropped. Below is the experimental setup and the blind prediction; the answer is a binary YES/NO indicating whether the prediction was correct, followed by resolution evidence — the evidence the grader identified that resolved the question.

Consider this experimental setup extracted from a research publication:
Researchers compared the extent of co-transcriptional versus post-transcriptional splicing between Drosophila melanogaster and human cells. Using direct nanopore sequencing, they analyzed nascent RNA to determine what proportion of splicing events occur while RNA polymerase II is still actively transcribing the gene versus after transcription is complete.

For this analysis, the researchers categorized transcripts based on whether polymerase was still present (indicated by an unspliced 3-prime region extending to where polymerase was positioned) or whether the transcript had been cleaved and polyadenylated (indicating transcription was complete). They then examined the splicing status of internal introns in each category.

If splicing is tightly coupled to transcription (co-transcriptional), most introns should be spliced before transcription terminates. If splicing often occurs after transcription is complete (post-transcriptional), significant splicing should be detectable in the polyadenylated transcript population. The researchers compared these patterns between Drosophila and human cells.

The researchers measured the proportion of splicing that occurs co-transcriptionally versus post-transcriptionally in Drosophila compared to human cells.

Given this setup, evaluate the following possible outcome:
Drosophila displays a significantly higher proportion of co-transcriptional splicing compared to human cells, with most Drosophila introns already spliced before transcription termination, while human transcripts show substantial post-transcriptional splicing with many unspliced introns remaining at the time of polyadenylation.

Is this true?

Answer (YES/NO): NO